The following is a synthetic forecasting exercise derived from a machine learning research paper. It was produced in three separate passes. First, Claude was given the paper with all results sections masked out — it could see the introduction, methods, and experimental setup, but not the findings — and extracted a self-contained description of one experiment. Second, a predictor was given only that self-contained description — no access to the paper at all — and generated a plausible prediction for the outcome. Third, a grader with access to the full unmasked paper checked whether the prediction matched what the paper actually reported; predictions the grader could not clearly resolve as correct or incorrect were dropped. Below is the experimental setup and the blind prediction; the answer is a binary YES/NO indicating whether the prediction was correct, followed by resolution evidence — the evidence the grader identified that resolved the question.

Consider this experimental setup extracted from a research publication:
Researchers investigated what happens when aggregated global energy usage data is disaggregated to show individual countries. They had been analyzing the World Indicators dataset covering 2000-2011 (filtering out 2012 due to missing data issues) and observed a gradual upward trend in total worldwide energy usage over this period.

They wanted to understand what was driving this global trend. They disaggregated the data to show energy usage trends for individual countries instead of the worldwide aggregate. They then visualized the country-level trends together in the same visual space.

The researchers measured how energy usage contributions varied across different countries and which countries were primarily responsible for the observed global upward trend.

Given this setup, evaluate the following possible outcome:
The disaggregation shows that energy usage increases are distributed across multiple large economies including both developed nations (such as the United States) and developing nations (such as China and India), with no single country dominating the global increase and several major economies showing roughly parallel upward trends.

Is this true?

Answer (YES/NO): NO